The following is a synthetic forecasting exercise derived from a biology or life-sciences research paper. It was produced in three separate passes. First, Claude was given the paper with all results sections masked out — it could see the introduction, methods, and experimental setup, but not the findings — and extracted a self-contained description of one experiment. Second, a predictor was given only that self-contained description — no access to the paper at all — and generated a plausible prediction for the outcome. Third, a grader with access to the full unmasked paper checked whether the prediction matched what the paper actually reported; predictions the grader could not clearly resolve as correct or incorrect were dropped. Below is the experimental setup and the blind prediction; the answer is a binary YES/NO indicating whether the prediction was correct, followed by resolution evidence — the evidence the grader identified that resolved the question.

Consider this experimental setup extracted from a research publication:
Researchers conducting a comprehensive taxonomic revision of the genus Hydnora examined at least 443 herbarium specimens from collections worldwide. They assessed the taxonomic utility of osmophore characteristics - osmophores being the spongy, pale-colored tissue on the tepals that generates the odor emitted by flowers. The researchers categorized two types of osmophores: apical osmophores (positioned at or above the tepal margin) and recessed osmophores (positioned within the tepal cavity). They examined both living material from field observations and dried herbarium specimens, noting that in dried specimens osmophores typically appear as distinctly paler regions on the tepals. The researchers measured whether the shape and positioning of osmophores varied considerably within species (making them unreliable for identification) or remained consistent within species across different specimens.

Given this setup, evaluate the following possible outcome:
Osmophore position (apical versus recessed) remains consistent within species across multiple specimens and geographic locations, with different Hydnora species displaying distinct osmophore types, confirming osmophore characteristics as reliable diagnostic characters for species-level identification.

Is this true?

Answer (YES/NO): YES